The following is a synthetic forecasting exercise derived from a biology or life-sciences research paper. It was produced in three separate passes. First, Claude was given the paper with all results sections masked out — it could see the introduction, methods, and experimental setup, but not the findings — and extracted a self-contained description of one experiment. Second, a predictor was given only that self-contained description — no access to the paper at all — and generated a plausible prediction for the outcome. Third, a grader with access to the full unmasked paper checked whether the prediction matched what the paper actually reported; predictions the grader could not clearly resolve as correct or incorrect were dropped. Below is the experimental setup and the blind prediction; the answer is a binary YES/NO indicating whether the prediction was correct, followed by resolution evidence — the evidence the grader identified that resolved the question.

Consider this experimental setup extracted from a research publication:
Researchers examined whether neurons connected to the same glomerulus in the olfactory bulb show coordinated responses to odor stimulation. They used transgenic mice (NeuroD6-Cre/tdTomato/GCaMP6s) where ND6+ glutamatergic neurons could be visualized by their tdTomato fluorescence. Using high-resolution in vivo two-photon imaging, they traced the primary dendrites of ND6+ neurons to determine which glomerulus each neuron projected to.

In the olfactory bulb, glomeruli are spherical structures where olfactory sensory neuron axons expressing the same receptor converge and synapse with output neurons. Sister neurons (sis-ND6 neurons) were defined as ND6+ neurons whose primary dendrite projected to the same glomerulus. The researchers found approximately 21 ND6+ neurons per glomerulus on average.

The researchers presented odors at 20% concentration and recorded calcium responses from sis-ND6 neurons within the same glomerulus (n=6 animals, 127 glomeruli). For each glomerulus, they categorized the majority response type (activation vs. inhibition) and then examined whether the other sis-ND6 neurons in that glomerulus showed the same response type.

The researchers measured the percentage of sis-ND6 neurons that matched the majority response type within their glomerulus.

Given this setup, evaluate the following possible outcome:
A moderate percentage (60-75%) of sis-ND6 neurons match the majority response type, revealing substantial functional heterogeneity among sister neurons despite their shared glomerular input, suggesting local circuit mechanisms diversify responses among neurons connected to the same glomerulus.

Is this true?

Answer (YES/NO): NO